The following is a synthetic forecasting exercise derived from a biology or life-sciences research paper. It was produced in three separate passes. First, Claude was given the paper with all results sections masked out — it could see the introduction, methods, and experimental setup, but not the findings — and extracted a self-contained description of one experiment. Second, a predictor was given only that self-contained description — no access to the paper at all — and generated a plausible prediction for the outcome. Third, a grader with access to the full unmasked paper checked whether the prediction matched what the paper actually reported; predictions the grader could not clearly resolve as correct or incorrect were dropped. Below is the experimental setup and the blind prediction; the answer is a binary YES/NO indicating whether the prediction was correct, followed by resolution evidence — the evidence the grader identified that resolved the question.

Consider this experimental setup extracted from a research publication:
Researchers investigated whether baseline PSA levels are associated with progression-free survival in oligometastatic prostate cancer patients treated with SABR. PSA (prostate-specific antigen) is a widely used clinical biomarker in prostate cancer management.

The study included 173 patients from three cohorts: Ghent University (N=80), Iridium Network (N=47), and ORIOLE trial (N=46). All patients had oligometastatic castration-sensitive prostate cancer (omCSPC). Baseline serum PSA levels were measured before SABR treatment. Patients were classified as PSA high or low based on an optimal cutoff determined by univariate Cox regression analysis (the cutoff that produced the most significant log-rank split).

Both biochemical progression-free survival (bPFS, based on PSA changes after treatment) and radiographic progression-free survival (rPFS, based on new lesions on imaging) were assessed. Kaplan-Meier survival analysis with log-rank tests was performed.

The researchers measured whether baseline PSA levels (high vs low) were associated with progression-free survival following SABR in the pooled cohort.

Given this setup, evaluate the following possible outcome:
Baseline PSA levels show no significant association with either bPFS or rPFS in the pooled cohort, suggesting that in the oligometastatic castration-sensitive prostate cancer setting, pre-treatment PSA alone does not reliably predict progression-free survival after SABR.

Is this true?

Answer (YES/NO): NO